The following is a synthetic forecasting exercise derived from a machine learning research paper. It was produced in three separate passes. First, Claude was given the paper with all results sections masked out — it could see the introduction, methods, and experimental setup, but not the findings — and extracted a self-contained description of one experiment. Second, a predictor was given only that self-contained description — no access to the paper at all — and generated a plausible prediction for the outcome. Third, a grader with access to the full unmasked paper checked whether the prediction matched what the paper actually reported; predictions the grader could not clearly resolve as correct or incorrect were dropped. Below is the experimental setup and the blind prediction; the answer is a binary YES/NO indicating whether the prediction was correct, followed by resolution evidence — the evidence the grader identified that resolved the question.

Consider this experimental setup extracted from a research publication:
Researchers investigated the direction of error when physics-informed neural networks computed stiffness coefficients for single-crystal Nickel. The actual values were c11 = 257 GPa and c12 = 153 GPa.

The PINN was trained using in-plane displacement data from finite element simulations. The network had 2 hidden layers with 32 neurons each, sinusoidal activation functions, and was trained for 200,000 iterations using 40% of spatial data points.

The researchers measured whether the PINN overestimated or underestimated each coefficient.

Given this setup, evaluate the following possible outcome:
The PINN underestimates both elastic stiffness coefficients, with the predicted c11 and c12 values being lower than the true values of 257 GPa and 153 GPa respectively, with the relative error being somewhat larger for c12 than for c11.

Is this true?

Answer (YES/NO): NO